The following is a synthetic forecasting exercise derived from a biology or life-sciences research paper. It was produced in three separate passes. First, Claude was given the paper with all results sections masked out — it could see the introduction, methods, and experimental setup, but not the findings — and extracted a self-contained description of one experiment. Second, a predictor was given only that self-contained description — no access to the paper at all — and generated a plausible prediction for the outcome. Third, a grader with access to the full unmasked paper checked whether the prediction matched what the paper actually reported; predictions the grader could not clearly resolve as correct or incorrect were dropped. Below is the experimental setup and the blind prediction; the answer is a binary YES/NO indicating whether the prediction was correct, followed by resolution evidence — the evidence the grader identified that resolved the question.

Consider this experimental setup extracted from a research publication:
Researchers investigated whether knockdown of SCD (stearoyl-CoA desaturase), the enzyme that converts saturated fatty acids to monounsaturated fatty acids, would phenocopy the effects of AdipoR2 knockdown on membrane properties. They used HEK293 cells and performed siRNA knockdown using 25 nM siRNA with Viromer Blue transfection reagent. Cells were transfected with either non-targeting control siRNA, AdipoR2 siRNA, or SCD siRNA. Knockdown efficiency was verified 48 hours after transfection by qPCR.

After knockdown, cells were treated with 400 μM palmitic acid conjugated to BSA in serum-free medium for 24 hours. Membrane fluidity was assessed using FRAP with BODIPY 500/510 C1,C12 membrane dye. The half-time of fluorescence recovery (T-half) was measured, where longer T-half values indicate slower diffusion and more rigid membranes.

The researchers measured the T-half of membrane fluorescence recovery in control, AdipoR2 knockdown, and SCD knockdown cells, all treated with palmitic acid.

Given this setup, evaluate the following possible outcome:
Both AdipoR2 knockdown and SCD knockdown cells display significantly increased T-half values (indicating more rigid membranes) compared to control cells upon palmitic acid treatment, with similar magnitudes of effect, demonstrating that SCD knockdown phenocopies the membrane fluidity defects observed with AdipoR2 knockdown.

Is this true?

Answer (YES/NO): YES